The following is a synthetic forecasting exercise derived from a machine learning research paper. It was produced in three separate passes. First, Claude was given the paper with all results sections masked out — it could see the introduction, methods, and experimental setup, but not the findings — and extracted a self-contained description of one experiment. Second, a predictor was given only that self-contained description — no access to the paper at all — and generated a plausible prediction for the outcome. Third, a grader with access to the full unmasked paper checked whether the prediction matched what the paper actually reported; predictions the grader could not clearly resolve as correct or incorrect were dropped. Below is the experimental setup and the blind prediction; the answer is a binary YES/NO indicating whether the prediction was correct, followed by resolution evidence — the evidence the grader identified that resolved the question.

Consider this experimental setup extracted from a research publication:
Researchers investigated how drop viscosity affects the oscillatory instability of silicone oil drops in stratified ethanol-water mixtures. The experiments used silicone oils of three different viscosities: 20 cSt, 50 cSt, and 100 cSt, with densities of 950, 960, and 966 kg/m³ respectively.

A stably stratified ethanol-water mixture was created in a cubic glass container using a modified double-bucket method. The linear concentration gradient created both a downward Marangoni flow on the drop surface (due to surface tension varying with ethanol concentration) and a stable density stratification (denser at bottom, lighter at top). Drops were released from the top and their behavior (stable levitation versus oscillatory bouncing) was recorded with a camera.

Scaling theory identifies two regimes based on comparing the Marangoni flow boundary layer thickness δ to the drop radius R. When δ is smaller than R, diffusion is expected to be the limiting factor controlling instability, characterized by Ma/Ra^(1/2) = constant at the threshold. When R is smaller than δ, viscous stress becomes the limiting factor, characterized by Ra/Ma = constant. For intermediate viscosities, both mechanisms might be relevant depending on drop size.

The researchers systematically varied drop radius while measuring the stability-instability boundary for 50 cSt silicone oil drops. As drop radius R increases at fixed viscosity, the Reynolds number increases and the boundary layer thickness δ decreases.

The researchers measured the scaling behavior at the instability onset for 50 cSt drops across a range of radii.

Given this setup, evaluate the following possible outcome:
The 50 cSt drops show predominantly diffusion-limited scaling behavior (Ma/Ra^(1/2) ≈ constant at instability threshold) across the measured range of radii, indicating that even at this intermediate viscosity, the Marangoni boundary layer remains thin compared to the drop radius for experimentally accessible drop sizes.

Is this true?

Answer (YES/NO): NO